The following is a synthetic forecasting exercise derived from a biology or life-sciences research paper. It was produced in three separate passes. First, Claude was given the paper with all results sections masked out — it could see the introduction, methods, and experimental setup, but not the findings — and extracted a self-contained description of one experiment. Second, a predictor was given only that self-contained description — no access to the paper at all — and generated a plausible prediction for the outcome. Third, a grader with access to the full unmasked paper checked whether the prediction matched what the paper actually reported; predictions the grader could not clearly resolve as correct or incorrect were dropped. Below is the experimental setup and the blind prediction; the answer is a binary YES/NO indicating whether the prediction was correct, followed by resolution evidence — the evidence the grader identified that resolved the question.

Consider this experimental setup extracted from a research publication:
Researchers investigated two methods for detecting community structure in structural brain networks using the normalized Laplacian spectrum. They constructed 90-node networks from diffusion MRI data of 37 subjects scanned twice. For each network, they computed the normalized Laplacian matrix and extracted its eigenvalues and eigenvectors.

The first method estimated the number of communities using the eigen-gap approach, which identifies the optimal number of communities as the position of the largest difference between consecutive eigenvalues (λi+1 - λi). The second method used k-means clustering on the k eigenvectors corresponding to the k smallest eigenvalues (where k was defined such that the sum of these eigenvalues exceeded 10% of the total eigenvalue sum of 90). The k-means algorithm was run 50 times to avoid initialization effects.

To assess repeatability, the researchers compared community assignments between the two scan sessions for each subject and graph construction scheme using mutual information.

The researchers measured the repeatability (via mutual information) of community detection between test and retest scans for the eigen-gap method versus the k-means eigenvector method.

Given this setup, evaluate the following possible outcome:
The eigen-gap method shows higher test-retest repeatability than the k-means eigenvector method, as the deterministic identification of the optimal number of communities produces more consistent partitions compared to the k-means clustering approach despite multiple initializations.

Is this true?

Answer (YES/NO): NO